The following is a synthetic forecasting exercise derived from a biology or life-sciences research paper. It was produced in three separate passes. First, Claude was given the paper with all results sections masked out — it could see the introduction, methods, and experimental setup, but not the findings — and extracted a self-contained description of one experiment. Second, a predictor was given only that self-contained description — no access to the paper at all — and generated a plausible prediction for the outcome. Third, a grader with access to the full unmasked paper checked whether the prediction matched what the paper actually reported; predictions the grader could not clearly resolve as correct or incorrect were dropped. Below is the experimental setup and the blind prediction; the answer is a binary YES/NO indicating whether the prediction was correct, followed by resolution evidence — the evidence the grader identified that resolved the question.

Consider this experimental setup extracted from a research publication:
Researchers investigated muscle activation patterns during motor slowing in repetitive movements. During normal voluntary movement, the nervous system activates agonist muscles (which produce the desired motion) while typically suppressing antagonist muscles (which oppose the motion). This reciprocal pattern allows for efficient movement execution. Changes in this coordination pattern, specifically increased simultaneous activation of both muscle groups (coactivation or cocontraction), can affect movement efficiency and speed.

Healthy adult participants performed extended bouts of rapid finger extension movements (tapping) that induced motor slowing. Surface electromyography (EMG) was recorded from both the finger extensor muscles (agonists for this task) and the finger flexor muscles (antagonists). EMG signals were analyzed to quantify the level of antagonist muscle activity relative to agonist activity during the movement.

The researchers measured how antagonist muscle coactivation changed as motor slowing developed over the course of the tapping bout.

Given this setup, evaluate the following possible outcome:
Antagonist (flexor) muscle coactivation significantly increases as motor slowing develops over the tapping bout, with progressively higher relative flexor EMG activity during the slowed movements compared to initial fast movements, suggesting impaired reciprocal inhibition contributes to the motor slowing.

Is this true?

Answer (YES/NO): YES